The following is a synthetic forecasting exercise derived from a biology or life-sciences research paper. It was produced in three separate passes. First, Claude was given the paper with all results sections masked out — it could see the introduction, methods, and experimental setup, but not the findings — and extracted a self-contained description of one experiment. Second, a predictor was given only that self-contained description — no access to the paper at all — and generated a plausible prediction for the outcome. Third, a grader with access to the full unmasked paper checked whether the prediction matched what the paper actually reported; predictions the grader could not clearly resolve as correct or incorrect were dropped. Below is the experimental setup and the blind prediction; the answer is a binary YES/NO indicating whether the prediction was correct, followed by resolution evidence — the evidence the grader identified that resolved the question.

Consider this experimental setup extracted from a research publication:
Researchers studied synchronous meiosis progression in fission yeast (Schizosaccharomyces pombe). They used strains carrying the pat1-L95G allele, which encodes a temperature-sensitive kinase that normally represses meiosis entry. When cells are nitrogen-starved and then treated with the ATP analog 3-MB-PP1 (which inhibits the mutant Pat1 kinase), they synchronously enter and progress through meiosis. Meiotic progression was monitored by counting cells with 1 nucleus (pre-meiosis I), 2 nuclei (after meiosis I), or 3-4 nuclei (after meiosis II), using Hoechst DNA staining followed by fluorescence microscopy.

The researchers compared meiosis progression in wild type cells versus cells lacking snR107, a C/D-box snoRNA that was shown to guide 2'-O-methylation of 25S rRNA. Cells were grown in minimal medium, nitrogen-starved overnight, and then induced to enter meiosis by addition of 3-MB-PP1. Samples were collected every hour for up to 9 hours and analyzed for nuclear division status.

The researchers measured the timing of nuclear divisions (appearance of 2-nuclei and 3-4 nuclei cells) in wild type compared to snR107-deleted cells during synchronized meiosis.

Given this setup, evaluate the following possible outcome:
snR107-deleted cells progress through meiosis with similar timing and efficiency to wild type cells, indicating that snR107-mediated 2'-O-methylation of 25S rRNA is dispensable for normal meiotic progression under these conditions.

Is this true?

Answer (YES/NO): NO